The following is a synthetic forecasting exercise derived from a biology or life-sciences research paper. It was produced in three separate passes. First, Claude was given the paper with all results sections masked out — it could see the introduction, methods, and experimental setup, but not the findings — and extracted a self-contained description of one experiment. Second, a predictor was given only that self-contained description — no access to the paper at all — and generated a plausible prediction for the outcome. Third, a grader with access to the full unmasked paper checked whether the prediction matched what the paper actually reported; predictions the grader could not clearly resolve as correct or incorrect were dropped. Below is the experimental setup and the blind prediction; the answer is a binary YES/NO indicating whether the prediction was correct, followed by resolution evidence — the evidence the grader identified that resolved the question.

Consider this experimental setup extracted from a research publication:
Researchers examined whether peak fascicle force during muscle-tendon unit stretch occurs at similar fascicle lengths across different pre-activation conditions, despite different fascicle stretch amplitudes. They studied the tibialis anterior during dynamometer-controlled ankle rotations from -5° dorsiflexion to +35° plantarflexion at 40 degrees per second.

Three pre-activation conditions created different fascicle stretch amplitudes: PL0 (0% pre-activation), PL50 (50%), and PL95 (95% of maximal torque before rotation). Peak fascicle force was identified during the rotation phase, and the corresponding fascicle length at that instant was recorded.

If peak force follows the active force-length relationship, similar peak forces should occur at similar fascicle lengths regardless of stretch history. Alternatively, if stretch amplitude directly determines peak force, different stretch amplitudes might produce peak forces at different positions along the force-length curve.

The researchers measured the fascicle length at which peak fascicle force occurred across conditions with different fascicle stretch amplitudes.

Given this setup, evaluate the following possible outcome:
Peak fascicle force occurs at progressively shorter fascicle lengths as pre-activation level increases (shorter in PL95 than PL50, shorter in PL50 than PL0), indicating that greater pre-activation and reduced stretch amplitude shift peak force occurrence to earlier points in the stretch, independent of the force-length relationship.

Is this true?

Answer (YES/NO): NO